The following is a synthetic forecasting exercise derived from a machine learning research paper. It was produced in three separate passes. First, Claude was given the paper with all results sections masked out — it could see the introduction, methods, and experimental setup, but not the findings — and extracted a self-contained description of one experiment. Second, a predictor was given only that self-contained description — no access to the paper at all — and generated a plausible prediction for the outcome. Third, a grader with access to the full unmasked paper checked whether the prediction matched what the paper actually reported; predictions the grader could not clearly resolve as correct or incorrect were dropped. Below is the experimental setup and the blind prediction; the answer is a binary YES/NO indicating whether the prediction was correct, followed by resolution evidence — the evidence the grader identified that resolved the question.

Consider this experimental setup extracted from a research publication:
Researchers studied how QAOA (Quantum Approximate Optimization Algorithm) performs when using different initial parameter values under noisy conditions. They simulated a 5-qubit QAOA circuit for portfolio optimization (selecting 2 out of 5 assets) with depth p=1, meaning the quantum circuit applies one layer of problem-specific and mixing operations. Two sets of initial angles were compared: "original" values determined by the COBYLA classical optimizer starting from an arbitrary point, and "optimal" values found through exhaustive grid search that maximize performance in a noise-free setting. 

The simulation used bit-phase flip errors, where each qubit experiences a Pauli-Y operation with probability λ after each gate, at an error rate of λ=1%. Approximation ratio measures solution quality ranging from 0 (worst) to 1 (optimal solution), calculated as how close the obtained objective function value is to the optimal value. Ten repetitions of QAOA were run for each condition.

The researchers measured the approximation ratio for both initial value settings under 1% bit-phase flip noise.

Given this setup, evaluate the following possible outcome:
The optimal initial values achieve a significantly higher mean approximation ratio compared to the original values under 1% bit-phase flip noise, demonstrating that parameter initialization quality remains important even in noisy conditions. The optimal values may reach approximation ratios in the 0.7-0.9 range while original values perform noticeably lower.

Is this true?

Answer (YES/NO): NO